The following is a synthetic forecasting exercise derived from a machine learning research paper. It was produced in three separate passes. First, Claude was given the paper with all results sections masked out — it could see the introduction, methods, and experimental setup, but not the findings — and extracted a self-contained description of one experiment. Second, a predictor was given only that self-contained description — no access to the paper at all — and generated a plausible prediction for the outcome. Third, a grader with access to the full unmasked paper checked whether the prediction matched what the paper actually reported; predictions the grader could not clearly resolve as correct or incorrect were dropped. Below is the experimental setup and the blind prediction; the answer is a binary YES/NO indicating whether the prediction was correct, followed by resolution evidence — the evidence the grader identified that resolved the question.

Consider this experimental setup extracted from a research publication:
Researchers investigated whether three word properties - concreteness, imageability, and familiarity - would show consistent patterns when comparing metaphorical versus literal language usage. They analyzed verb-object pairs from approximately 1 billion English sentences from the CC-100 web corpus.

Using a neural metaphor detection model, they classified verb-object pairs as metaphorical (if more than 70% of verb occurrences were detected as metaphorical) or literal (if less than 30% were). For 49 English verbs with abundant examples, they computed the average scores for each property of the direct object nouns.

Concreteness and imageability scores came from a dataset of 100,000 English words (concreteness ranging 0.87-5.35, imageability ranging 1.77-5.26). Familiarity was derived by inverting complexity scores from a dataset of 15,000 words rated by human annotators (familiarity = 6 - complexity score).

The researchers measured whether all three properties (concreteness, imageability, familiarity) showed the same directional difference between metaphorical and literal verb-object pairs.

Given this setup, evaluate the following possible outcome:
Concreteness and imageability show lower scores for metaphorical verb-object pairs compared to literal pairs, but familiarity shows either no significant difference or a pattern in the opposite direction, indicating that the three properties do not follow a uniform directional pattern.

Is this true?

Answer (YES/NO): NO